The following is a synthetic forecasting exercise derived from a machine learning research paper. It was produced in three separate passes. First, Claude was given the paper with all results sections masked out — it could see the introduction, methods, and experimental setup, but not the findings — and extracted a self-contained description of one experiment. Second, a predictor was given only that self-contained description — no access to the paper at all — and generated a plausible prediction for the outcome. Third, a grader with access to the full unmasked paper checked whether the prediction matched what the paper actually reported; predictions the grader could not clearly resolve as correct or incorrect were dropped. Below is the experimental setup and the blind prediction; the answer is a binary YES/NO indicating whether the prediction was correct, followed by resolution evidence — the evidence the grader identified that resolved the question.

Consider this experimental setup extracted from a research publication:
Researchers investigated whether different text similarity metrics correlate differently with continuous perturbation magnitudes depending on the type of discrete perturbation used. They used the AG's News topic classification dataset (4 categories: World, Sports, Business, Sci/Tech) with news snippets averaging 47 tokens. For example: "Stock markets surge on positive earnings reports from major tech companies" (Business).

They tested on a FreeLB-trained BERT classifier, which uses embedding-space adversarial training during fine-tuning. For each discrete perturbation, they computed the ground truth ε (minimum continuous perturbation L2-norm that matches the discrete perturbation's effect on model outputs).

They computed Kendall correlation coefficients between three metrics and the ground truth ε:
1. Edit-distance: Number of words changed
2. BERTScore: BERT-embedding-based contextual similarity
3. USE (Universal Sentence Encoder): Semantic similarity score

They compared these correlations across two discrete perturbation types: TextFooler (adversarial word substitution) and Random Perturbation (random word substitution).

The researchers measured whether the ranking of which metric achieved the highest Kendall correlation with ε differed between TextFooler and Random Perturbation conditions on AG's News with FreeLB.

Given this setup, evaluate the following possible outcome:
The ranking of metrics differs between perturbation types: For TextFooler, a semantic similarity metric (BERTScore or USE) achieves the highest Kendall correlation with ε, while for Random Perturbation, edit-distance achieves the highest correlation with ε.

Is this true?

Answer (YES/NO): YES